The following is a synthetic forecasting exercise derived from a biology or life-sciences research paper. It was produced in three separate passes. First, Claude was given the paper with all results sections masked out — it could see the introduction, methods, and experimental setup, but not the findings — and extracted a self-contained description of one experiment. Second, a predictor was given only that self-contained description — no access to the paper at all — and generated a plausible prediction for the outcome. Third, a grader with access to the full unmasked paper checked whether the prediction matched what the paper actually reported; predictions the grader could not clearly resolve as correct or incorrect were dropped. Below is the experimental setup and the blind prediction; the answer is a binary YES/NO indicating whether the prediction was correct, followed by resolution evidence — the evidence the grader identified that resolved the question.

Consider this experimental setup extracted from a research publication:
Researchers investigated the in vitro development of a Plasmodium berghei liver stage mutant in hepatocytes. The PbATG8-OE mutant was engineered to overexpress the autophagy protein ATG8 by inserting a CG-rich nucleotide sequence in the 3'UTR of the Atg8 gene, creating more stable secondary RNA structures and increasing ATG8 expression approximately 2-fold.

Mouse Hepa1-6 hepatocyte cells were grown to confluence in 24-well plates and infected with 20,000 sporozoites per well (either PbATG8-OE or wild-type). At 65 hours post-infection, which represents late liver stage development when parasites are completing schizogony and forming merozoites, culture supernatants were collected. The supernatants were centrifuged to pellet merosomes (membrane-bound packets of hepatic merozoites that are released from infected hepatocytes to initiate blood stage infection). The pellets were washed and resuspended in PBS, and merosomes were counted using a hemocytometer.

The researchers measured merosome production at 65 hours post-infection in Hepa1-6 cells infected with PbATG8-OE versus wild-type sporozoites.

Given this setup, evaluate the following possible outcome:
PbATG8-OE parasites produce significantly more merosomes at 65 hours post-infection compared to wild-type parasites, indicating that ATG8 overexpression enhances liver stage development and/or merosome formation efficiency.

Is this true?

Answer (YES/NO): NO